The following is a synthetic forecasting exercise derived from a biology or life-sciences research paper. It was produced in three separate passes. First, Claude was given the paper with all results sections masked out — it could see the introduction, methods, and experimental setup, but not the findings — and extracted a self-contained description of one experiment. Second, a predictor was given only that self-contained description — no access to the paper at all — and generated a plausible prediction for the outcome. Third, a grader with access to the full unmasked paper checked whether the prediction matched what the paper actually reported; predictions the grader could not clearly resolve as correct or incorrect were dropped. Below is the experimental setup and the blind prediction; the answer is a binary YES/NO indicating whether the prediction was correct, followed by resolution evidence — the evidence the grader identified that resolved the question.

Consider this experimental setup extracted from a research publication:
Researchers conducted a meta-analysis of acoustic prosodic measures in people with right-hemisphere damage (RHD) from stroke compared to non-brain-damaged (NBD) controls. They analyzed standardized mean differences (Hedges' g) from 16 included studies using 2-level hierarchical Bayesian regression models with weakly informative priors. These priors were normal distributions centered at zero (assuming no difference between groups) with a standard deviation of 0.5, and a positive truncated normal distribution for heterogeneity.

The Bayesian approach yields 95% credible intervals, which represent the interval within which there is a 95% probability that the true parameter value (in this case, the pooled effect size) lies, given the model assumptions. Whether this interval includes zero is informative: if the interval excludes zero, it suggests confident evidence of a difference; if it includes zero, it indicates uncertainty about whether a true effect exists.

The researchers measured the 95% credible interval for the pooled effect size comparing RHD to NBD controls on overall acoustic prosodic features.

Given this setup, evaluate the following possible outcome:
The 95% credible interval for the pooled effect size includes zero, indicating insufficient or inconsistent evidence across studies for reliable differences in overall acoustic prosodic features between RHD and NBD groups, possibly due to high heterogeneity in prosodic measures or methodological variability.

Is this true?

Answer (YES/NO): YES